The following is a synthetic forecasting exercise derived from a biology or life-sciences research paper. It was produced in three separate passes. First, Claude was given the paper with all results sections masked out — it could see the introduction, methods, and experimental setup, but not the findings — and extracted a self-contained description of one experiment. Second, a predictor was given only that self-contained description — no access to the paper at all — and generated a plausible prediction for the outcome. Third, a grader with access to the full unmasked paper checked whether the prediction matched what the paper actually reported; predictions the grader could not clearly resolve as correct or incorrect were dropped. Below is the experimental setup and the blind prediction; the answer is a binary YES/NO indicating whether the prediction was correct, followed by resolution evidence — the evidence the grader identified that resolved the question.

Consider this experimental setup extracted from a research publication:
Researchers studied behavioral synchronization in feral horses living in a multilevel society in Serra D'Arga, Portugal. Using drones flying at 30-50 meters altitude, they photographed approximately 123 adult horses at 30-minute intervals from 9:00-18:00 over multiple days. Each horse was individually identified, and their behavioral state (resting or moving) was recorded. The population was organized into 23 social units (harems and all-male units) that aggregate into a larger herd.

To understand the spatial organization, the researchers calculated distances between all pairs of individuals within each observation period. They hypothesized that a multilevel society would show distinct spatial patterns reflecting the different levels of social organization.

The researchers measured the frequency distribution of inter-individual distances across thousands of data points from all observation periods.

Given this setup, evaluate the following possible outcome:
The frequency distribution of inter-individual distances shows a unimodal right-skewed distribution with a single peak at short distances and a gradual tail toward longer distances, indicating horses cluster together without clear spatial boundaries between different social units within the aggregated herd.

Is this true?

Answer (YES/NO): NO